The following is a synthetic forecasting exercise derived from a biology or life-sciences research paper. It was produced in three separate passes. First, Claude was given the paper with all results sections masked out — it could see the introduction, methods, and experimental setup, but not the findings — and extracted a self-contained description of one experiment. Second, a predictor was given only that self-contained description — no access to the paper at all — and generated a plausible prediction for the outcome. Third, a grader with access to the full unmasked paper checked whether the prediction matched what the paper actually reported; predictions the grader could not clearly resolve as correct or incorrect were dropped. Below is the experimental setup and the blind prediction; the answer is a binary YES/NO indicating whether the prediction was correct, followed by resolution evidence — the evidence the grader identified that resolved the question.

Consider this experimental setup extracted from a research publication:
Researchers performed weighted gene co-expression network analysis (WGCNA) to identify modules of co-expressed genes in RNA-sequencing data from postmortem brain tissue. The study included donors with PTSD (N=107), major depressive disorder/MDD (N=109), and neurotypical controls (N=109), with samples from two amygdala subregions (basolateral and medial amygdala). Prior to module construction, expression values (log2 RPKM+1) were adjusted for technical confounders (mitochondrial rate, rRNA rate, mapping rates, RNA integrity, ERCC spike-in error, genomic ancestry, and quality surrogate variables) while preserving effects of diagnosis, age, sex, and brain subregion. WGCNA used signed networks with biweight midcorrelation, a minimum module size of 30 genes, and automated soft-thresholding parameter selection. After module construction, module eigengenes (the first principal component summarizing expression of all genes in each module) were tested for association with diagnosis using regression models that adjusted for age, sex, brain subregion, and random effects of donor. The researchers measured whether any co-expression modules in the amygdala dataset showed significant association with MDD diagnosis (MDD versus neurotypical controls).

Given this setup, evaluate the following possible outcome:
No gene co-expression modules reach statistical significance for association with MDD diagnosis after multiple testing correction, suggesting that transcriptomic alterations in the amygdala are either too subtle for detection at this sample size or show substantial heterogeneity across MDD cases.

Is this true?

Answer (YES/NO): NO